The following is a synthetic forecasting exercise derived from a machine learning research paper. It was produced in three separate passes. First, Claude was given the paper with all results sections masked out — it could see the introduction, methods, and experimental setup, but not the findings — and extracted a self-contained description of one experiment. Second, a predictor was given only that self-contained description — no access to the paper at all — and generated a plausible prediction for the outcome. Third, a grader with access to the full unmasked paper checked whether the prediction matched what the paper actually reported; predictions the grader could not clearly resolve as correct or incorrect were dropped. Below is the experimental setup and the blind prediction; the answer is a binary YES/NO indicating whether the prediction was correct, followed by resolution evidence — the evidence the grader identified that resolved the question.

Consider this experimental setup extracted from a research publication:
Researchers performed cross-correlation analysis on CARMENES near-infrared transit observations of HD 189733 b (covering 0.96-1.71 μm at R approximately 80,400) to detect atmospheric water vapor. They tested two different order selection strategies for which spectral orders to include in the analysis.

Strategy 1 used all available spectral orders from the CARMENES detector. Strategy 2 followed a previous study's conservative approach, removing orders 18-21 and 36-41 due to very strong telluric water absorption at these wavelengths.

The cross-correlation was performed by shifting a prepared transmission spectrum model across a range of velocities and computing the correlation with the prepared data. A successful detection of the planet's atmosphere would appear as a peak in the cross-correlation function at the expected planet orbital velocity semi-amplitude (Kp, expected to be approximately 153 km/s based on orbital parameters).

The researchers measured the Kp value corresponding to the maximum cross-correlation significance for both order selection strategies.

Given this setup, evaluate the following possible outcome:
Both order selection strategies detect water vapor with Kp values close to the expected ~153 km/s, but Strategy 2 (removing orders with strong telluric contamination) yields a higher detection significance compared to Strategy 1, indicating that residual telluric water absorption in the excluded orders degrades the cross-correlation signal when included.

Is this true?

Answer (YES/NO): NO